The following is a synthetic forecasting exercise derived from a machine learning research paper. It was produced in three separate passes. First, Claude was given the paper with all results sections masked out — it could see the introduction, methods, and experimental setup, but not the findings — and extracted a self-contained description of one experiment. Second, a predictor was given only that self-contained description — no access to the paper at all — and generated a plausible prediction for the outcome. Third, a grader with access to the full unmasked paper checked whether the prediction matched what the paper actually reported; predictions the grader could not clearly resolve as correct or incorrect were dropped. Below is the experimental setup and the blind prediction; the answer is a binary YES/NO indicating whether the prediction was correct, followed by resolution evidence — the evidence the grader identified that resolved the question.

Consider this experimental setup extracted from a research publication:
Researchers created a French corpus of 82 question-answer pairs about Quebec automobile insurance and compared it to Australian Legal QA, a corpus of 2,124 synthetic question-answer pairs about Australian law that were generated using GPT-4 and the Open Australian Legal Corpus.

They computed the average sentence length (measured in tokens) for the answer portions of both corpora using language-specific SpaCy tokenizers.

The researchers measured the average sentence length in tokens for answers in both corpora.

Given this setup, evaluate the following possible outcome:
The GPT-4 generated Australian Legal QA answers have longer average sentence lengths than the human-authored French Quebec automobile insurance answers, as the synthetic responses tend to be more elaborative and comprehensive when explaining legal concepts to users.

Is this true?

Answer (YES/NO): YES